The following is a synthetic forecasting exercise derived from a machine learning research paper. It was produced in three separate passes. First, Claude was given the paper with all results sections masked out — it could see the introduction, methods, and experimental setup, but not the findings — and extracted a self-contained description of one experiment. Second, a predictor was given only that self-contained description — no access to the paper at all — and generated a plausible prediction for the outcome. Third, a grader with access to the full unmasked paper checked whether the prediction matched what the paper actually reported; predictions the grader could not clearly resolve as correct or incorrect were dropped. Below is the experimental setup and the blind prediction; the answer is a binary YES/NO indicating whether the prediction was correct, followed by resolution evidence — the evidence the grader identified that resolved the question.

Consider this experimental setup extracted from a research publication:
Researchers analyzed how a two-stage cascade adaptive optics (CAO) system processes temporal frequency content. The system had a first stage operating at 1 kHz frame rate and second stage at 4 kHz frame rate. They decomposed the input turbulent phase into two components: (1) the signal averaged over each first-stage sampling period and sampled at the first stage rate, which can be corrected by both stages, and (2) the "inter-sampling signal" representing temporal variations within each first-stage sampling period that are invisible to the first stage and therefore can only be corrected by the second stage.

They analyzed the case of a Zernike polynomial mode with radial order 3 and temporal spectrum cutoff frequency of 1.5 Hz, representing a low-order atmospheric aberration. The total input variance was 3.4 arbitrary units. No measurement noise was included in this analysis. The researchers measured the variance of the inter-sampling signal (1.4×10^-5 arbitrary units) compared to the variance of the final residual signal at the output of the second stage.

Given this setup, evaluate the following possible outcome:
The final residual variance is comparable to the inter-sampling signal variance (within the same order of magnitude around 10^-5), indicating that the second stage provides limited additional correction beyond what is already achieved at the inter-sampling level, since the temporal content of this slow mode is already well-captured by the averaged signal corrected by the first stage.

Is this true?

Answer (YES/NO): YES